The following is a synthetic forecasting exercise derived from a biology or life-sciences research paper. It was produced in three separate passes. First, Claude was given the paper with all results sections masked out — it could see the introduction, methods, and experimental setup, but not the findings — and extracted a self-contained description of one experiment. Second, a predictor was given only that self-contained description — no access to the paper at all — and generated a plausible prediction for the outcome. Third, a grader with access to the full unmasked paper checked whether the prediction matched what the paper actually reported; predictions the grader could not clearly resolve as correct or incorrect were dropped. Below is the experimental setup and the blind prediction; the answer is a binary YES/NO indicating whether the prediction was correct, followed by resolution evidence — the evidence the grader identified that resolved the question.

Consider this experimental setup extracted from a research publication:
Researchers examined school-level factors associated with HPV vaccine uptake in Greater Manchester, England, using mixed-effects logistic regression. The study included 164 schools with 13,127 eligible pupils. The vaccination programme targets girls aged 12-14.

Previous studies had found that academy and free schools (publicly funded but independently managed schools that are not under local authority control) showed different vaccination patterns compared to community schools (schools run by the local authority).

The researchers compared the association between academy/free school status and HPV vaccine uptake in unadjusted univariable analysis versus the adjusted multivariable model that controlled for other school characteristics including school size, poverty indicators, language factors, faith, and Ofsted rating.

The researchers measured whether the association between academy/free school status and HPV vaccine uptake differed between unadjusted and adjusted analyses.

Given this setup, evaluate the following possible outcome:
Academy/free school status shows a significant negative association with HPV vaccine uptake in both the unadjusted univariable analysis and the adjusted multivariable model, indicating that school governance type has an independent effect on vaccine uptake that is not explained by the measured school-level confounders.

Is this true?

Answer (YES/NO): NO